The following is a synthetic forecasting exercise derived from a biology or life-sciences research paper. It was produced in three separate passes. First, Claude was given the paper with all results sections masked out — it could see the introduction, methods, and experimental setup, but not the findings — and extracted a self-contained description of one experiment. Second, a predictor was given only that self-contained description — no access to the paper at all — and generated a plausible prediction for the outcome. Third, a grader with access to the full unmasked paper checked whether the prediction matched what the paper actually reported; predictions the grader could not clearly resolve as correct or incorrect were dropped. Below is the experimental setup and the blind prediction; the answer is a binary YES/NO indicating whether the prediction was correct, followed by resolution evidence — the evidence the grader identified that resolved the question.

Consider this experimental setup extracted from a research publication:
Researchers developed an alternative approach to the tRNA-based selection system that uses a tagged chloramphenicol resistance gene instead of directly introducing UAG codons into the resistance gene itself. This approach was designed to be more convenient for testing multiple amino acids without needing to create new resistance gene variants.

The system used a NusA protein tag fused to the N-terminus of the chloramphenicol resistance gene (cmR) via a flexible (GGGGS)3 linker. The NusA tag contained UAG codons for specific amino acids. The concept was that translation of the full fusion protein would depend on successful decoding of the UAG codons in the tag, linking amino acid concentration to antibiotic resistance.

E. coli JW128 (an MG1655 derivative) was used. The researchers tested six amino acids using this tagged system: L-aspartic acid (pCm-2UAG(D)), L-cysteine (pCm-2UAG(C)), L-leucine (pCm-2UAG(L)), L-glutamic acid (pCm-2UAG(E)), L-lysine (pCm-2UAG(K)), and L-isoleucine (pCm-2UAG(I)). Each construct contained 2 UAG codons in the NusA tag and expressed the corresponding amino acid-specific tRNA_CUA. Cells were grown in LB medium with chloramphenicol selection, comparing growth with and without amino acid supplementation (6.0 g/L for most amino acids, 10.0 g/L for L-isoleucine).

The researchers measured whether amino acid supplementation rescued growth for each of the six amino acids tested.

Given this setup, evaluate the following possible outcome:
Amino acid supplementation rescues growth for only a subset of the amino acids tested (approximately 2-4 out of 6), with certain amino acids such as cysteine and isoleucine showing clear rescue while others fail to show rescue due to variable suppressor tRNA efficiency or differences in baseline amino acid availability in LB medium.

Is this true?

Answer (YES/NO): NO